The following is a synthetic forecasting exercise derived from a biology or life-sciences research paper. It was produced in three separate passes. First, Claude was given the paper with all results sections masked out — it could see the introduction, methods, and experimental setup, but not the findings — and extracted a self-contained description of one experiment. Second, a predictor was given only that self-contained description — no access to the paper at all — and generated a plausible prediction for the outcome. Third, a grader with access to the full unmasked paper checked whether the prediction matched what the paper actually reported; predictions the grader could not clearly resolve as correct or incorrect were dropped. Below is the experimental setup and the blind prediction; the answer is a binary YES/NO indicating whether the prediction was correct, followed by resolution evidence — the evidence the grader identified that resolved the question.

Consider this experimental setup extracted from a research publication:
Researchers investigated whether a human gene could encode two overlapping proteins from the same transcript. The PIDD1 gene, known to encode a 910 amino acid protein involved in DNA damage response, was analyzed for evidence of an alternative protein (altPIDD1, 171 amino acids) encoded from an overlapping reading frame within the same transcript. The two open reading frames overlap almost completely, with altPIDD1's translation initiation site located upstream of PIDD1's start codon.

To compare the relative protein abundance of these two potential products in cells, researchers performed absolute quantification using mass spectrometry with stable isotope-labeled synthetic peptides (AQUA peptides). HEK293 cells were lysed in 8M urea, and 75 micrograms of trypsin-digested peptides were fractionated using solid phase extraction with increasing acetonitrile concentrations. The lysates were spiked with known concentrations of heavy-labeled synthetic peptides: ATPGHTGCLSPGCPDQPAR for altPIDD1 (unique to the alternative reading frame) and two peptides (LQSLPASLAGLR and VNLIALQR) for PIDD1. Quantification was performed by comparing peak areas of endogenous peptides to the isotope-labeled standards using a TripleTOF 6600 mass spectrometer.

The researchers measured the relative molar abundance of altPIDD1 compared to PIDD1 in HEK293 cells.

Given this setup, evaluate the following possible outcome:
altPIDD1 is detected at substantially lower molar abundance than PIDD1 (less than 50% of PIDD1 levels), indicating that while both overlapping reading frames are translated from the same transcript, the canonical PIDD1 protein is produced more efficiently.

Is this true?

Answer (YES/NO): NO